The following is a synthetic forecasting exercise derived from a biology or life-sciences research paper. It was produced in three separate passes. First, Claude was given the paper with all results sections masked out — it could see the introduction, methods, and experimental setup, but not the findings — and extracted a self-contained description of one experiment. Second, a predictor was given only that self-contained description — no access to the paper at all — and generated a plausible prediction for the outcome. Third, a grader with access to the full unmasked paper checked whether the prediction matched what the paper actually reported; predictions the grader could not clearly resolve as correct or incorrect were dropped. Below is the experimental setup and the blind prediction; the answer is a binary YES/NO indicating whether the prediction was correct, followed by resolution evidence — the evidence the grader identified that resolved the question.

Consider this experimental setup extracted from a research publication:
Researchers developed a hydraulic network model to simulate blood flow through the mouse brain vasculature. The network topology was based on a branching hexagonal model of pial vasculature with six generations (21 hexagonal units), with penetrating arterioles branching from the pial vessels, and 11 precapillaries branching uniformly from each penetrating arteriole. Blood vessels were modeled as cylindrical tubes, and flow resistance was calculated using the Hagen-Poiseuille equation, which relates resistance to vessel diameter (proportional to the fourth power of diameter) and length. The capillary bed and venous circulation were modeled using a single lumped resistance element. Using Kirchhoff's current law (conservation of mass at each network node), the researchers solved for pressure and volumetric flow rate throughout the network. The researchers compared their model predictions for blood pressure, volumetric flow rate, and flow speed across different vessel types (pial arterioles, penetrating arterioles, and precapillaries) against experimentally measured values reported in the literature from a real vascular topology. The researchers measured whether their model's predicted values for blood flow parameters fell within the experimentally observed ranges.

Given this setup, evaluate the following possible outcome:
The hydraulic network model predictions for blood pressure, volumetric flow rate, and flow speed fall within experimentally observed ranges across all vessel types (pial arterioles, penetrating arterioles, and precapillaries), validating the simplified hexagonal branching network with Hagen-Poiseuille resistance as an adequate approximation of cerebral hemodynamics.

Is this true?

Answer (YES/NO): YES